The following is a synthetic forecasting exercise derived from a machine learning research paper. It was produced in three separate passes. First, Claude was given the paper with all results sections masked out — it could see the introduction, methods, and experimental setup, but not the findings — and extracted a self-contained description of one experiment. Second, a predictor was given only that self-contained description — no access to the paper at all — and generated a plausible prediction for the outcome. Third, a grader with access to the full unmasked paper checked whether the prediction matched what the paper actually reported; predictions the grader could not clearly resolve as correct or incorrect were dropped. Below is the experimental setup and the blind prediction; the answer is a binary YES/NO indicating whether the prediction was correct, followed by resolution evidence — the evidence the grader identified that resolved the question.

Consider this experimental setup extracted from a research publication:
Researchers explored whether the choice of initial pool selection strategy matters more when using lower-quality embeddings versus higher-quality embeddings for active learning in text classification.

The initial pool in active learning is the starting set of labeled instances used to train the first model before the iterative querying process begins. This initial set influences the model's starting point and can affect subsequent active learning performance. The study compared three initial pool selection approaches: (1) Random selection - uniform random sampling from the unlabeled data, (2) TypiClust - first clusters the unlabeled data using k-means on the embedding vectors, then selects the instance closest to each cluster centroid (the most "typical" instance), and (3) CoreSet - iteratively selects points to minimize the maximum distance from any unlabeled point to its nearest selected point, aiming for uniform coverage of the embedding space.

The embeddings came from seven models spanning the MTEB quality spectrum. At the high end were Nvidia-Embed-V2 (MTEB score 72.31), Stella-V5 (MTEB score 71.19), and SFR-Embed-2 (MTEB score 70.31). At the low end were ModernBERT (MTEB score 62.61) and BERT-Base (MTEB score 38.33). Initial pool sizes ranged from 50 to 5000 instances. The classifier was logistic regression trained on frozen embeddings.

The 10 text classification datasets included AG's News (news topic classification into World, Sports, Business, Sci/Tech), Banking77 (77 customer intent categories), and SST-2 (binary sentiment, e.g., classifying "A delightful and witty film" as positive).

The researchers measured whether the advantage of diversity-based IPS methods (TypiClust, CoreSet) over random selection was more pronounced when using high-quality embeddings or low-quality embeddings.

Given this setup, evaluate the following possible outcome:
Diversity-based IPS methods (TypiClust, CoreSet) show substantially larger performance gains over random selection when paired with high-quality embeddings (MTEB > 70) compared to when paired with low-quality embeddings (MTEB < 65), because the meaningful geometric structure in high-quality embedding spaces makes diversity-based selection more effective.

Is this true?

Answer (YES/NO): NO